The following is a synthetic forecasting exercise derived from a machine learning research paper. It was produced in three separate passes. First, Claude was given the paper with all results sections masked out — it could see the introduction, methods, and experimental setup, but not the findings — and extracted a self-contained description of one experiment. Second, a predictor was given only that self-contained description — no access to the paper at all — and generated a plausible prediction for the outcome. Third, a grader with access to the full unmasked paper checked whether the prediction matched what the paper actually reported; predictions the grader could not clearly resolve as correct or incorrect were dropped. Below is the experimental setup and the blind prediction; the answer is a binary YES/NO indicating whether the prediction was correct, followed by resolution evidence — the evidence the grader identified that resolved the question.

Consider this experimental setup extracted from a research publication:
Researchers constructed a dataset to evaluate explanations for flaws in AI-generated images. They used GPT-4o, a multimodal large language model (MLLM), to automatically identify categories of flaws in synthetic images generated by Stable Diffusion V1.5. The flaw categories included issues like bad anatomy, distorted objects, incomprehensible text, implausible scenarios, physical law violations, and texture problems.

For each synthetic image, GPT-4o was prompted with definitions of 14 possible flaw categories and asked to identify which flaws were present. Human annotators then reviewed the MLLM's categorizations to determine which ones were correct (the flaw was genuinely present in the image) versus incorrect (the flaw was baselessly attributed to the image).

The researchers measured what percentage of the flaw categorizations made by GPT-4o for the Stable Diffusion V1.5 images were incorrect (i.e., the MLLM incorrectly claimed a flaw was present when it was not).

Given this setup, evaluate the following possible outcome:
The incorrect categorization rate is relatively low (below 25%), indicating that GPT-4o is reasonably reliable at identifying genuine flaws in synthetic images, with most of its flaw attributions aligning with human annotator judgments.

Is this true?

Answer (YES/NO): NO